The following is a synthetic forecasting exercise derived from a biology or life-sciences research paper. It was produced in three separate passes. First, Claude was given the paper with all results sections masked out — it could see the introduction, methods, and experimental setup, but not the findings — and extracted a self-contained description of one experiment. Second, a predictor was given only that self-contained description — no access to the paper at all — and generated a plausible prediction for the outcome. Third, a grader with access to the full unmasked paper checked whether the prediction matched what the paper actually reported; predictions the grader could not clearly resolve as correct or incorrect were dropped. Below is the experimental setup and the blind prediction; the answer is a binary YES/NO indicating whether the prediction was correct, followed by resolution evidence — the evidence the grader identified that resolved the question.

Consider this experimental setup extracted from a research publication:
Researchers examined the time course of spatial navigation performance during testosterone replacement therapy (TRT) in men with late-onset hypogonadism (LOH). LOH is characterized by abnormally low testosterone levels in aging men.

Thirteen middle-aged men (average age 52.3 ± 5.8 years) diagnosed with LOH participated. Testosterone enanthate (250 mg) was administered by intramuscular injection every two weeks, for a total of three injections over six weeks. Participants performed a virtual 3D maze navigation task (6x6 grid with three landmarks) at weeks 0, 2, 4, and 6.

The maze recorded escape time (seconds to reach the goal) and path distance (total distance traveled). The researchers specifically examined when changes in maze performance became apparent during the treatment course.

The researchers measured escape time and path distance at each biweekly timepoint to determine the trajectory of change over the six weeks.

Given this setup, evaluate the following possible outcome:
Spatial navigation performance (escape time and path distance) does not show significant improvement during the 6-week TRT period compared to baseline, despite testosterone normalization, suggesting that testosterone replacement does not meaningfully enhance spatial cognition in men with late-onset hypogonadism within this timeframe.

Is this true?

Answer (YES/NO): NO